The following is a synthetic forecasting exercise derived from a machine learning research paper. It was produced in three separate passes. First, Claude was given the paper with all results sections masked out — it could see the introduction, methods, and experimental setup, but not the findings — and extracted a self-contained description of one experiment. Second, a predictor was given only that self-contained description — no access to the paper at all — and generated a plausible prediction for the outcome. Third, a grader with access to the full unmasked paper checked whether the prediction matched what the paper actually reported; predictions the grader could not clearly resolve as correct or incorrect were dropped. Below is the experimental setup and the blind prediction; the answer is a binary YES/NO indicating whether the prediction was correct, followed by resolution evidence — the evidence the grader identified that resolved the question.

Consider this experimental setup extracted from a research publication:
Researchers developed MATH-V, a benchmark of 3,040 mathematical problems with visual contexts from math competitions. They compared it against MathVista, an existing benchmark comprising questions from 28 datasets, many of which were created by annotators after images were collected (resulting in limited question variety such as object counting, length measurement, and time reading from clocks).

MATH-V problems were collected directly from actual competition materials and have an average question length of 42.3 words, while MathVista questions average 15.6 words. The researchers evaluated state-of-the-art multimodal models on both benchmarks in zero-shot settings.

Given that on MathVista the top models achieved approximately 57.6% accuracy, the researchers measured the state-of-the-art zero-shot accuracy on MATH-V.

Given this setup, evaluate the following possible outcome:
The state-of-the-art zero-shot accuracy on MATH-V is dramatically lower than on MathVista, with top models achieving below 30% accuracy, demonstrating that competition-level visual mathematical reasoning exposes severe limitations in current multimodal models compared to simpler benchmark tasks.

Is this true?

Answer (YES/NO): YES